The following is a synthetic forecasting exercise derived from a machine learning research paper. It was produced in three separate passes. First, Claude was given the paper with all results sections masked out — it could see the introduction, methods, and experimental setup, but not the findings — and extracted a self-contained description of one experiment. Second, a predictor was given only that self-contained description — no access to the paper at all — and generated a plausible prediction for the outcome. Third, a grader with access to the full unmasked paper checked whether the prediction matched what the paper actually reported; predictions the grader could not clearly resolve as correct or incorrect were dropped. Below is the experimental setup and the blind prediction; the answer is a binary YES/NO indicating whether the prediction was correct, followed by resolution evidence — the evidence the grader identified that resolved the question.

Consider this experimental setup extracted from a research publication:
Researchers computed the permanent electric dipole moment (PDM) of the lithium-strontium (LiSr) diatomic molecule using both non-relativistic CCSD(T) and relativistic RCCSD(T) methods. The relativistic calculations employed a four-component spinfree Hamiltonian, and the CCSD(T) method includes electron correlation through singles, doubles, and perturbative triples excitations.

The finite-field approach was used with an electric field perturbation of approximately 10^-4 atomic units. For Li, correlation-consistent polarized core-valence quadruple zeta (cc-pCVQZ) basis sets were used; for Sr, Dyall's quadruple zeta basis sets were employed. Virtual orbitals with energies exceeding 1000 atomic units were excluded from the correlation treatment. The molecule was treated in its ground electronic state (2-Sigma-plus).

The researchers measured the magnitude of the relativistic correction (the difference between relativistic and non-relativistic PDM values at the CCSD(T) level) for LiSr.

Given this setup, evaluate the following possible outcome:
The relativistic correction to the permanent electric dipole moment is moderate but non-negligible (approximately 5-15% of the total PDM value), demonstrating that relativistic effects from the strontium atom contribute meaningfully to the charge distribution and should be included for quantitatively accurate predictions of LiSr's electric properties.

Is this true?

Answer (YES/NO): NO